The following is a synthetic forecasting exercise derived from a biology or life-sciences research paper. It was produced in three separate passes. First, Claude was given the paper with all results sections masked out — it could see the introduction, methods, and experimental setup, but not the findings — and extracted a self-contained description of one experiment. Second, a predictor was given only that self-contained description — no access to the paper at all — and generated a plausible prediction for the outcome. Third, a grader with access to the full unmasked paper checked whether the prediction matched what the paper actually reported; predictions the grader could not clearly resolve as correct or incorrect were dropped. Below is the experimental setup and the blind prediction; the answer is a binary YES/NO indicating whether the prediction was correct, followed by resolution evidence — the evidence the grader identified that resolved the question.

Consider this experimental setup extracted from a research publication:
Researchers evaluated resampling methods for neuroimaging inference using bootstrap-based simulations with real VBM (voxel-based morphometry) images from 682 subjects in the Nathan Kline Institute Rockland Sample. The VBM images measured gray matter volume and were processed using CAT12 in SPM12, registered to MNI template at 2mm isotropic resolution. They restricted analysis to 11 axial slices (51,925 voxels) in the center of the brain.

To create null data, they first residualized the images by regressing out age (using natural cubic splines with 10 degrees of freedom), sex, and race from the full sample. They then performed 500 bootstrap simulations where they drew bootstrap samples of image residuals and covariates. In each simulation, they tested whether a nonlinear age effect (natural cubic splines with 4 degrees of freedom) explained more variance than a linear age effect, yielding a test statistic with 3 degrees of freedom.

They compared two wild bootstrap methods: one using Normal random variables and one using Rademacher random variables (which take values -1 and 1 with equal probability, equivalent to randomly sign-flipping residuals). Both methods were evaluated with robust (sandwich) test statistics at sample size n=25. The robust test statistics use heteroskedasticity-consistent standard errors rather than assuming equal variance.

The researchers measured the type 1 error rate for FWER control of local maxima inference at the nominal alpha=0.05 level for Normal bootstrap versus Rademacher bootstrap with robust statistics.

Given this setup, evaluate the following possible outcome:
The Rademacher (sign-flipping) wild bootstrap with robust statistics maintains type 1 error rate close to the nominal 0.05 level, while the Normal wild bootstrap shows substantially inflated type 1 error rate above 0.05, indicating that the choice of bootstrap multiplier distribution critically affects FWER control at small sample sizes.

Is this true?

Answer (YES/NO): NO